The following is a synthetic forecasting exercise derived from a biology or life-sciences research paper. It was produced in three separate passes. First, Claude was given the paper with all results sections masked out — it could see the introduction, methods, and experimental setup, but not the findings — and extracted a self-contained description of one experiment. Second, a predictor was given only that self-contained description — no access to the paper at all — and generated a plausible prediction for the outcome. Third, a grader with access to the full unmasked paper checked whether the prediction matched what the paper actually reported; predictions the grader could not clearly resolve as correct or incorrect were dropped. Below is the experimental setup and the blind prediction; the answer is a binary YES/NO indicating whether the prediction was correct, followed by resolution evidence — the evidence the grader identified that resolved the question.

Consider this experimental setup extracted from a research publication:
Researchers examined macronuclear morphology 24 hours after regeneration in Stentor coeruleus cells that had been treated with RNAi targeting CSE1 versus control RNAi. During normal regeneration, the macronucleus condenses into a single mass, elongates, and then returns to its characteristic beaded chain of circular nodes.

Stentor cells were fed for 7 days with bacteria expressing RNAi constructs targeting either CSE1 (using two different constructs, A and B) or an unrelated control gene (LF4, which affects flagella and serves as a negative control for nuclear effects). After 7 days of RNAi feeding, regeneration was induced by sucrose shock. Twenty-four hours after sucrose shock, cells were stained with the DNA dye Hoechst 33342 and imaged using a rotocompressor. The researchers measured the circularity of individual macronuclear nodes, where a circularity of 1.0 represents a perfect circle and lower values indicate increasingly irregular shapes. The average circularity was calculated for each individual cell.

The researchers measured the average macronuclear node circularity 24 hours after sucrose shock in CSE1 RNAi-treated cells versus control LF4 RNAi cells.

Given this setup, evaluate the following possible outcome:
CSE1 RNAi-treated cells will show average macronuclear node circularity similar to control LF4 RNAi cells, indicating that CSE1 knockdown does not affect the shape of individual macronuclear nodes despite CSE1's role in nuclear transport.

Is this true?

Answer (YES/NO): NO